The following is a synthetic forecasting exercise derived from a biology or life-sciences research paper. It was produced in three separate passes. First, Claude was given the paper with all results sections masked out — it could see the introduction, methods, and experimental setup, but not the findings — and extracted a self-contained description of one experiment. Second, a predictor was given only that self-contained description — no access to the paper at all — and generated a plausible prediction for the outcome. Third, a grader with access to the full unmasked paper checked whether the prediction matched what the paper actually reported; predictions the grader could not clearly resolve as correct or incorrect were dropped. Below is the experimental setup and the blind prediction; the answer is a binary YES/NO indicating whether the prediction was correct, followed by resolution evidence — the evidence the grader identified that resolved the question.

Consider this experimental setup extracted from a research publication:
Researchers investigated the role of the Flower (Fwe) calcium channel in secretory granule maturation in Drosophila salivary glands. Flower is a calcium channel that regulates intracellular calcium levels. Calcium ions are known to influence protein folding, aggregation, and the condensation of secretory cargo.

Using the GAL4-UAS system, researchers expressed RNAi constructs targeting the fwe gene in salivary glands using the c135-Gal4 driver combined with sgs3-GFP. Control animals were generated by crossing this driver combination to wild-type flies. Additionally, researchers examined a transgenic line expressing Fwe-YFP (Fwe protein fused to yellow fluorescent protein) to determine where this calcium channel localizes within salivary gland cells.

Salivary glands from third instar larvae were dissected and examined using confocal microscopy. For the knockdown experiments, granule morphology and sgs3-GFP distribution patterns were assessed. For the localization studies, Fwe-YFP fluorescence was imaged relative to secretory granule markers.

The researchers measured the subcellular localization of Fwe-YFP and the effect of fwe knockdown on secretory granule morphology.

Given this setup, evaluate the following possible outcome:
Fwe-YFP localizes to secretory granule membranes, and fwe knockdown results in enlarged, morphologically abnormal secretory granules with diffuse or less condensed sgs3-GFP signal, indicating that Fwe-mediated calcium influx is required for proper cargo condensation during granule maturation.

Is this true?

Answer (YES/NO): NO